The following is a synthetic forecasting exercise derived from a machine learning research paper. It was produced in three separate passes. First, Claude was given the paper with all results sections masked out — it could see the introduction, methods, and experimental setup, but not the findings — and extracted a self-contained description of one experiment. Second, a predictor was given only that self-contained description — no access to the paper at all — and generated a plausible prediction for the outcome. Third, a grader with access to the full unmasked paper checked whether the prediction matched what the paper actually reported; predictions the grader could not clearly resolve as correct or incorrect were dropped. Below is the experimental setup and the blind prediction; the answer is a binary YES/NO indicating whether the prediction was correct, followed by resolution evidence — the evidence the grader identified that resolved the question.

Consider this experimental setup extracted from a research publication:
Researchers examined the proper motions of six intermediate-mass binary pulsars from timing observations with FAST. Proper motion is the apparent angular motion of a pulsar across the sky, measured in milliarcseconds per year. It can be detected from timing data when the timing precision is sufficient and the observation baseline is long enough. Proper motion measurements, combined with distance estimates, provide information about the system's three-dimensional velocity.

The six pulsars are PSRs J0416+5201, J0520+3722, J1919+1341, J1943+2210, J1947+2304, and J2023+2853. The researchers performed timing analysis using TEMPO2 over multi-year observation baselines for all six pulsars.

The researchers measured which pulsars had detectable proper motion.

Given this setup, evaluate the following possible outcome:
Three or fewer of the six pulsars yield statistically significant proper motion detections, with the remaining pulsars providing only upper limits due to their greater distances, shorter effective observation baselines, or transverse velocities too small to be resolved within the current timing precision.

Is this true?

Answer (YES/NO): YES